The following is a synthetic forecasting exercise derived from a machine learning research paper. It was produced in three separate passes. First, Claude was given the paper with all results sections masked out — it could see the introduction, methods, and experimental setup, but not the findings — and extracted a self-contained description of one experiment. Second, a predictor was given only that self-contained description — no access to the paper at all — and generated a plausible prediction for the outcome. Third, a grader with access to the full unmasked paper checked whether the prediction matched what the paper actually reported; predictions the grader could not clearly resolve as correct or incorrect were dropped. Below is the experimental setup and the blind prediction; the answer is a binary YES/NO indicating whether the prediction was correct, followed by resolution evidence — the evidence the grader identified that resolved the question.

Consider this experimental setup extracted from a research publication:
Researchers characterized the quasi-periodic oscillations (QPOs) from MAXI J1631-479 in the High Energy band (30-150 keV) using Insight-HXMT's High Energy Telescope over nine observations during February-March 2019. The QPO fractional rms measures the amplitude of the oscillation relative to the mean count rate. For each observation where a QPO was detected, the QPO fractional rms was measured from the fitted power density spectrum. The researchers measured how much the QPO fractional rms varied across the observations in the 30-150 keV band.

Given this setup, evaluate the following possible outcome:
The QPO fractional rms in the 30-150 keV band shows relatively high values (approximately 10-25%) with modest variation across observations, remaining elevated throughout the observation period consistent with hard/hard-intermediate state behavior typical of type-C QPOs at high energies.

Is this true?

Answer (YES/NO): NO